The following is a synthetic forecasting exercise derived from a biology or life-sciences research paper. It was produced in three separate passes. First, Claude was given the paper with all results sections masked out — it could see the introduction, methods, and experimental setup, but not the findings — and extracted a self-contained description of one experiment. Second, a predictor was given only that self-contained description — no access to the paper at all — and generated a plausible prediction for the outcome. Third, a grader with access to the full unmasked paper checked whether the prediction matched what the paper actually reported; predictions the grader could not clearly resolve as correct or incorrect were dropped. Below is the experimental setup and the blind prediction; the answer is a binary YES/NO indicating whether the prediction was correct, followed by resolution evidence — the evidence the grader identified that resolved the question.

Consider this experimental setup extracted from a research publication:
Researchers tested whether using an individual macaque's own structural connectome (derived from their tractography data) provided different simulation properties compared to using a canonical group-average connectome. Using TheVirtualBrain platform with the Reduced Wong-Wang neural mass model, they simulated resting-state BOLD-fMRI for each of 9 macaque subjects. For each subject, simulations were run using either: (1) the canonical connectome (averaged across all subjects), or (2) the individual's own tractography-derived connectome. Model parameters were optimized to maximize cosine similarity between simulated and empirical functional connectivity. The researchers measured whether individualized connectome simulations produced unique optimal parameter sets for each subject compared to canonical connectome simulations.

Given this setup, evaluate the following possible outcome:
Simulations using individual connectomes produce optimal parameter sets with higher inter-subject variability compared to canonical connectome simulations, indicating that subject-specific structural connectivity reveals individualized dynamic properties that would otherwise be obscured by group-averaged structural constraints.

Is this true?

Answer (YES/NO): YES